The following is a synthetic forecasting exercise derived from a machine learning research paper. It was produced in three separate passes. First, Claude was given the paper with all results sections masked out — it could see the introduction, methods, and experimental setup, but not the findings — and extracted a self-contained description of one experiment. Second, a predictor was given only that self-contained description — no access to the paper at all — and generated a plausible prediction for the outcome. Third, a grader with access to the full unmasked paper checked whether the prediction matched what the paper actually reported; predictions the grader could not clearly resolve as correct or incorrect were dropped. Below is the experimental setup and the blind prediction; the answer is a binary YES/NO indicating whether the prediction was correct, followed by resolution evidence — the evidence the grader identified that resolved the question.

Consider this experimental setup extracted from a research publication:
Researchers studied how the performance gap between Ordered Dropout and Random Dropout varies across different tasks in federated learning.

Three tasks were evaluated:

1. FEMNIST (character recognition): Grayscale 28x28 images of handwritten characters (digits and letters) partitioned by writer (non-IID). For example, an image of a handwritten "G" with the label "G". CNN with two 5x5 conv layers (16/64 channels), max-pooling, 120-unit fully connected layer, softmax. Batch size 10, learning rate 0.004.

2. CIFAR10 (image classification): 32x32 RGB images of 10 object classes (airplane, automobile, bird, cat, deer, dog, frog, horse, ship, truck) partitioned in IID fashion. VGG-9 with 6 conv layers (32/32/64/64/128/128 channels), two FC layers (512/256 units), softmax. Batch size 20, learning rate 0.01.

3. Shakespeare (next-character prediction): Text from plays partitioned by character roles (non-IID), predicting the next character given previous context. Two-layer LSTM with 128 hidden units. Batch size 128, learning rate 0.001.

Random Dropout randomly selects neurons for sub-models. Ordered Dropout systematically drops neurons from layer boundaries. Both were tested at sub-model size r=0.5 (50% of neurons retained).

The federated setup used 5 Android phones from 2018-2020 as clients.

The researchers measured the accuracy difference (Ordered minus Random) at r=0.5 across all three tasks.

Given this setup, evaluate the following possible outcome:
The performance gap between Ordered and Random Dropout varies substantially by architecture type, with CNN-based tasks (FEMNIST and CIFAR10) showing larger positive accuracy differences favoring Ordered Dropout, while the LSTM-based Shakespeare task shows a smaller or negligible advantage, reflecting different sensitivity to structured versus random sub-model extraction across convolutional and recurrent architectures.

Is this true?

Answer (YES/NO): NO